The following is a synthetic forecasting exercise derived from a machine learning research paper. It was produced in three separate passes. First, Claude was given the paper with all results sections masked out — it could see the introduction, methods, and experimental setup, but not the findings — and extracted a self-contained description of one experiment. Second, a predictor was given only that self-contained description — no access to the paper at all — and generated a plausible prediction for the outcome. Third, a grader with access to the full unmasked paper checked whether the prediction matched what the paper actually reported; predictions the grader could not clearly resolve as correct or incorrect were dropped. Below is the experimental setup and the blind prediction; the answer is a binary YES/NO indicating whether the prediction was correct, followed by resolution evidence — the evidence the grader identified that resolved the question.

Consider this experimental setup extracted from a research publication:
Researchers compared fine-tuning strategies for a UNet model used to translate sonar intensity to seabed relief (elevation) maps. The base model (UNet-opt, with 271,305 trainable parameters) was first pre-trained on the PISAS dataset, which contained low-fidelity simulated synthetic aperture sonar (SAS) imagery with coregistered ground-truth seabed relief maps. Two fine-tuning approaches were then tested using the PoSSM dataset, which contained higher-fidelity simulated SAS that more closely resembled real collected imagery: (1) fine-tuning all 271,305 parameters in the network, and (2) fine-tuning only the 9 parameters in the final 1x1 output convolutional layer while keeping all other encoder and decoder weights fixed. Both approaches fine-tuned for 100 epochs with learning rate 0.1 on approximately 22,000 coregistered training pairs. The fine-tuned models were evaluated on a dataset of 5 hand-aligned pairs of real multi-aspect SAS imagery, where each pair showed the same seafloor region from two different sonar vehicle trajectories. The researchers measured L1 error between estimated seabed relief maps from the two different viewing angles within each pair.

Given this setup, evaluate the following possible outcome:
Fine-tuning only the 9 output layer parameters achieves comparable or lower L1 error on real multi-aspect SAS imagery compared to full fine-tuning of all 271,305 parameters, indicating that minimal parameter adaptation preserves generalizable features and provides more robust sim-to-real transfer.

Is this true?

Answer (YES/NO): YES